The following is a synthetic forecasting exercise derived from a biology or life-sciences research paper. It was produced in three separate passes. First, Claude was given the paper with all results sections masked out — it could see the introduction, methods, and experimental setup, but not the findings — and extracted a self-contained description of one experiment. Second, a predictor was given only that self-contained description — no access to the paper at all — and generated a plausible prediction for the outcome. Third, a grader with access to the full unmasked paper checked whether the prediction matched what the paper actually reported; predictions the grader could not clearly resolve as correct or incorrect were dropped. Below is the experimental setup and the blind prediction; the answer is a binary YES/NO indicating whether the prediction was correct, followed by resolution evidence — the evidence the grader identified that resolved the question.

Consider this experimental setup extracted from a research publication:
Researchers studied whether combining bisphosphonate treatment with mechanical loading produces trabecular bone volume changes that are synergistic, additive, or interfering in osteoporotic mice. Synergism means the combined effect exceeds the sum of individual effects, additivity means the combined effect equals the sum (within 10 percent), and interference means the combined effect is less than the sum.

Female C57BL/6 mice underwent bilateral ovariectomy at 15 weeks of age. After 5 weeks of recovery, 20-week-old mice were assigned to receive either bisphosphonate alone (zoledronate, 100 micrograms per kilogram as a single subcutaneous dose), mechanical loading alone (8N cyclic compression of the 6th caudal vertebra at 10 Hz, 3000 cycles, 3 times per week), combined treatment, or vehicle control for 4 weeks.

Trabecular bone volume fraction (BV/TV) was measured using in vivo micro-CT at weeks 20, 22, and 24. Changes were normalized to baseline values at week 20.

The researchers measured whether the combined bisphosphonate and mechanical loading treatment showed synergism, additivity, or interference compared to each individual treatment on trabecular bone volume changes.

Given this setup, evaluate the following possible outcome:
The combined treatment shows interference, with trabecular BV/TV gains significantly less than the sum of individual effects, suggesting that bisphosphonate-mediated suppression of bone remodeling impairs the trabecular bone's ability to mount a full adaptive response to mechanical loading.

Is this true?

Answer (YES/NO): YES